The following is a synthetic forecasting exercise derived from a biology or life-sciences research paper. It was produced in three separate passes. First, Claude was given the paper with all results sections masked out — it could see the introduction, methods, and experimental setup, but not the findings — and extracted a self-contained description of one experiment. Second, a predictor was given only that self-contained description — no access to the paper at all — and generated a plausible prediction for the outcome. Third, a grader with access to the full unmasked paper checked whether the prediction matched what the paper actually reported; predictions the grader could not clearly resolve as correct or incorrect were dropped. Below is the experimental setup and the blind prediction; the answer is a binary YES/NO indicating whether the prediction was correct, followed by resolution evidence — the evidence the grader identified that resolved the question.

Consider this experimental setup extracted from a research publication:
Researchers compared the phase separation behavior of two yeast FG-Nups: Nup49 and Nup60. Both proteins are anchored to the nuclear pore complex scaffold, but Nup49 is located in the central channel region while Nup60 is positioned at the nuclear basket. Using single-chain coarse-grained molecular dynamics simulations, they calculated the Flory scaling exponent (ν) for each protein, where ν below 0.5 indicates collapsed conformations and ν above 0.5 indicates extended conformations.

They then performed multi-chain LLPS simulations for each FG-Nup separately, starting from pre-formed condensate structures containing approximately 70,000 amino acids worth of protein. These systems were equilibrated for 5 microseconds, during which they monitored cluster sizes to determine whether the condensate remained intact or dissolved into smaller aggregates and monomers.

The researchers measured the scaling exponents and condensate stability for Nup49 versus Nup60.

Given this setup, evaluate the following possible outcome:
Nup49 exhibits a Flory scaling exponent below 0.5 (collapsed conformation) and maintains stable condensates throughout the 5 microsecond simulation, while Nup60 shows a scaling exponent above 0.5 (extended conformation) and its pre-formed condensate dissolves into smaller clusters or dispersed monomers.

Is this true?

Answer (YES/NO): YES